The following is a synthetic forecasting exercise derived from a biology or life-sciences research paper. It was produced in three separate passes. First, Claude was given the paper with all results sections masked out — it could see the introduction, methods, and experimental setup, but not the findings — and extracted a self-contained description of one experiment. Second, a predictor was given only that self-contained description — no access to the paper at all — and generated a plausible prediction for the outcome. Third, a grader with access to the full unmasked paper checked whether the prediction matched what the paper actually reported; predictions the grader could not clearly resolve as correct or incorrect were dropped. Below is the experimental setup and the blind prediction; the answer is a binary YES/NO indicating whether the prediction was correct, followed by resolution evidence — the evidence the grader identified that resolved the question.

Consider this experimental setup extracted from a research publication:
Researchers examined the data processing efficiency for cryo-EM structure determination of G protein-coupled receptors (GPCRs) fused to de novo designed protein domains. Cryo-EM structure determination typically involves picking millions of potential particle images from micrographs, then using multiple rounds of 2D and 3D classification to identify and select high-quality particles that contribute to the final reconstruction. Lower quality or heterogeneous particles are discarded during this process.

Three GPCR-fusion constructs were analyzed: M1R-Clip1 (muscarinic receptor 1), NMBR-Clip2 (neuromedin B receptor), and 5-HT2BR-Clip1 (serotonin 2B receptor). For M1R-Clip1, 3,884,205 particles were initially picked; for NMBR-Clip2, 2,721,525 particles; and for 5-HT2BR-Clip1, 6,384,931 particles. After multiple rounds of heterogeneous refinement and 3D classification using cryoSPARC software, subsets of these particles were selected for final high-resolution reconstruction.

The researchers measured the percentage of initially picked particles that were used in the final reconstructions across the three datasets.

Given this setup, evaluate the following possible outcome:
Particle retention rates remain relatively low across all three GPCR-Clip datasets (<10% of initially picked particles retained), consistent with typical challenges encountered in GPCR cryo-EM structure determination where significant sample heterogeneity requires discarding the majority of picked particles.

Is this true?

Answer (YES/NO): YES